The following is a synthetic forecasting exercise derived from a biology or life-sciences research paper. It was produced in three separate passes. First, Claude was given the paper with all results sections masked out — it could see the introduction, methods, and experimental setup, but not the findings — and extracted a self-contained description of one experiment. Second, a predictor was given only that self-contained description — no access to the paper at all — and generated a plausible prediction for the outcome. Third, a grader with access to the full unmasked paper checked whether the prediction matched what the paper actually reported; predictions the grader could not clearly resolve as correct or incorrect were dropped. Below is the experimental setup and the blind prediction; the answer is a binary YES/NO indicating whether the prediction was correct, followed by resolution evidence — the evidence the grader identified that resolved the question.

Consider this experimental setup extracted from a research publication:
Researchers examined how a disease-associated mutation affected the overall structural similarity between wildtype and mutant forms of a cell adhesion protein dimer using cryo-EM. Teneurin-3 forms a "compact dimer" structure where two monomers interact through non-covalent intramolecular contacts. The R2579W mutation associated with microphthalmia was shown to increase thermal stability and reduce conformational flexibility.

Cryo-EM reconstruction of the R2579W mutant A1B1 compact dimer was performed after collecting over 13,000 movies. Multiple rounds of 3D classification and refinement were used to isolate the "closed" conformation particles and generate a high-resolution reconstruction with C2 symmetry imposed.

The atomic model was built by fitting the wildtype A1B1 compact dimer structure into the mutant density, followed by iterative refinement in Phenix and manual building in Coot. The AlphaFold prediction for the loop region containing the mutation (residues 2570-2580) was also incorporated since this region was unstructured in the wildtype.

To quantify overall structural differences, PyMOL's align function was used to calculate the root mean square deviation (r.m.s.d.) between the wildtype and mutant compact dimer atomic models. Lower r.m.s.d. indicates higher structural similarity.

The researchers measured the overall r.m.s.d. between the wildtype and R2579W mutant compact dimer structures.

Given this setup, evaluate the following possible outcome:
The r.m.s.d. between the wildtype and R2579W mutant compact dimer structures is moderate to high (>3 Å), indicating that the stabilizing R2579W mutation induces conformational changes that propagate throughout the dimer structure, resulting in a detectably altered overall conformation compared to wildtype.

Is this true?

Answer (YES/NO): NO